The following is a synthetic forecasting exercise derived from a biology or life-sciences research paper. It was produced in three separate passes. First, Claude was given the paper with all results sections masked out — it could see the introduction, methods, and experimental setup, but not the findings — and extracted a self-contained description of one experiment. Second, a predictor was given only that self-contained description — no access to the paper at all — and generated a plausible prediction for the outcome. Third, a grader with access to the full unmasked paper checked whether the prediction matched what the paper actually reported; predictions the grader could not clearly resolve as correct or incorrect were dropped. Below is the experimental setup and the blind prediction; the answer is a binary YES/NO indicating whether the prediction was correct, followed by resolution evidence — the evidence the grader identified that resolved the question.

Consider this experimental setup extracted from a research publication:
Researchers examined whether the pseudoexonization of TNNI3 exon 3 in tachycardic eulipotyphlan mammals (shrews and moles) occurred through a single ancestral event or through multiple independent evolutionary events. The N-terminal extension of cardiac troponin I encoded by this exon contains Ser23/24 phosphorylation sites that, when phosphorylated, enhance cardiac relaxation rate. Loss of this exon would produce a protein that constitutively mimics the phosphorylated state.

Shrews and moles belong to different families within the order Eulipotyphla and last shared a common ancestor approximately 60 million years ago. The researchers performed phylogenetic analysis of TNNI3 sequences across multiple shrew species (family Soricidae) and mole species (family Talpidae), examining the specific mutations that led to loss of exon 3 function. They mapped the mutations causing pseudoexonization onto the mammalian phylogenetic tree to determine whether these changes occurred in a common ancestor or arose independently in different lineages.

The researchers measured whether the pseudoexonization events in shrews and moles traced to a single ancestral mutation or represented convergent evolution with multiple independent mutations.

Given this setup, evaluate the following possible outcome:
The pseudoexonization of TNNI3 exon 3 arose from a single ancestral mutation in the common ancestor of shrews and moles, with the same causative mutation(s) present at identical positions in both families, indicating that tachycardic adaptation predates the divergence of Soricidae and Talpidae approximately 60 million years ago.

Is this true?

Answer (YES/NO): NO